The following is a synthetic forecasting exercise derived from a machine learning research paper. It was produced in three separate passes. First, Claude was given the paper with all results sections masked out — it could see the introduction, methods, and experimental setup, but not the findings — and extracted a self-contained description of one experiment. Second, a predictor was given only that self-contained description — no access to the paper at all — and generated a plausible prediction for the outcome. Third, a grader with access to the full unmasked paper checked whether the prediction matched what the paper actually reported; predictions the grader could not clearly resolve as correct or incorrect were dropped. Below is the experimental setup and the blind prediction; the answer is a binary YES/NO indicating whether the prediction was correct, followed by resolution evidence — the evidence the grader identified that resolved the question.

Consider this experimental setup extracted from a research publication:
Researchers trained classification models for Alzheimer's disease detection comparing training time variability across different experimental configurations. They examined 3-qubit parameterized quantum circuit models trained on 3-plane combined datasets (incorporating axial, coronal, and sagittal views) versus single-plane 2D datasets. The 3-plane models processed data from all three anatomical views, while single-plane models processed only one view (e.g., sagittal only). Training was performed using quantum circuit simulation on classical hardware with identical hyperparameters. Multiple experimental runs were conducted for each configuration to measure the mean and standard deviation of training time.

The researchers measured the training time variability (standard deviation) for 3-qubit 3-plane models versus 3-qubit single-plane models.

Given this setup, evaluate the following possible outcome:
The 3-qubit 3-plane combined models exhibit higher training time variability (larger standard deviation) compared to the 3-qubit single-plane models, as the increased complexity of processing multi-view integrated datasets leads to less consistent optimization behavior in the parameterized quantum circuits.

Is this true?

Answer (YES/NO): YES